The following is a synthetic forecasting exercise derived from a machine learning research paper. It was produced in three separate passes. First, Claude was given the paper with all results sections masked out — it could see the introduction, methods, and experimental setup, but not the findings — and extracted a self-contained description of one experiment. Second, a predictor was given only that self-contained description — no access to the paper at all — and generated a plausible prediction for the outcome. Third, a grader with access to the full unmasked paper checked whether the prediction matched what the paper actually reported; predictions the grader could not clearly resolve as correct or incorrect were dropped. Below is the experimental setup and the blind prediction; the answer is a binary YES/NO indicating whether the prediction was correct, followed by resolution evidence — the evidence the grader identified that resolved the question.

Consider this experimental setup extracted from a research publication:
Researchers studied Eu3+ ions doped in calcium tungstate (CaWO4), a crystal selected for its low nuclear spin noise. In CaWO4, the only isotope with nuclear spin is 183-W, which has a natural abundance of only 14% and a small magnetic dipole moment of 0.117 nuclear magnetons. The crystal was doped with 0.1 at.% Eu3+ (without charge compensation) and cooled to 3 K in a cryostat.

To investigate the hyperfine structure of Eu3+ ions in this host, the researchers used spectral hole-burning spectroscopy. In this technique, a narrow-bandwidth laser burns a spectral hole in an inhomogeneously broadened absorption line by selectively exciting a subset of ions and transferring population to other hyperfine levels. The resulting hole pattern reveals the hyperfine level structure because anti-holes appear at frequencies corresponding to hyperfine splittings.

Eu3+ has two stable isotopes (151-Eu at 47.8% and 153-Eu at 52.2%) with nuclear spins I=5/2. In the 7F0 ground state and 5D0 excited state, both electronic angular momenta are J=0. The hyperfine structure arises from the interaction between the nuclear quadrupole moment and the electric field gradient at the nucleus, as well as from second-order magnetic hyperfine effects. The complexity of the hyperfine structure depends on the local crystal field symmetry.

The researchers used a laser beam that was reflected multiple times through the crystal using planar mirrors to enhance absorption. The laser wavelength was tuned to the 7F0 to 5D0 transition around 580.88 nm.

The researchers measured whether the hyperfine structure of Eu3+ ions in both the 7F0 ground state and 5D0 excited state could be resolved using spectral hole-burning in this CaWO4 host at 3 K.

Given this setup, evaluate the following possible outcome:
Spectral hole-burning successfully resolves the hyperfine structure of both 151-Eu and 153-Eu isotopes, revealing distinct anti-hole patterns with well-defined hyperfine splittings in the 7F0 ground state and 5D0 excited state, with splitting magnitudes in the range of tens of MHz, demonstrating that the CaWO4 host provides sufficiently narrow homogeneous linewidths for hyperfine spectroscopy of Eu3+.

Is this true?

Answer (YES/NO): YES